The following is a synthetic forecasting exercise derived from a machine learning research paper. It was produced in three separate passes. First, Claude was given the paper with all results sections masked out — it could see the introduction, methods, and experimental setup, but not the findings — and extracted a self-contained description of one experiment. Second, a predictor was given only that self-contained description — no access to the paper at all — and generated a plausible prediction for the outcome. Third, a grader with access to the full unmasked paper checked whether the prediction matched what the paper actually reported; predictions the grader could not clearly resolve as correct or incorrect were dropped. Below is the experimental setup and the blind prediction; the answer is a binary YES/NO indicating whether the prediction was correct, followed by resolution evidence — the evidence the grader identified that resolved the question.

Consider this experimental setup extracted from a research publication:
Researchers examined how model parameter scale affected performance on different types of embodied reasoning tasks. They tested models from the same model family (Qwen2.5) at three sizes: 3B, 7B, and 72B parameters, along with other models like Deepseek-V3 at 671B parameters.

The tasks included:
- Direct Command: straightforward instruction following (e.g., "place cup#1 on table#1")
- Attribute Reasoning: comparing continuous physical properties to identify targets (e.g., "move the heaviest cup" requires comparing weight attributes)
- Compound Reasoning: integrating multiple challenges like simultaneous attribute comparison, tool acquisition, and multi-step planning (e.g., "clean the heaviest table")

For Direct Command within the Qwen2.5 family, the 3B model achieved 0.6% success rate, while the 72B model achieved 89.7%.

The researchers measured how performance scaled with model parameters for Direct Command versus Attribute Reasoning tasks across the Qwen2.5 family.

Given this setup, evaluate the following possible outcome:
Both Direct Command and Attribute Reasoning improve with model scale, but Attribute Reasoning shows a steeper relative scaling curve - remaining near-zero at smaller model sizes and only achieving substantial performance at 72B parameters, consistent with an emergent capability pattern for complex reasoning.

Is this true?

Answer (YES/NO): NO